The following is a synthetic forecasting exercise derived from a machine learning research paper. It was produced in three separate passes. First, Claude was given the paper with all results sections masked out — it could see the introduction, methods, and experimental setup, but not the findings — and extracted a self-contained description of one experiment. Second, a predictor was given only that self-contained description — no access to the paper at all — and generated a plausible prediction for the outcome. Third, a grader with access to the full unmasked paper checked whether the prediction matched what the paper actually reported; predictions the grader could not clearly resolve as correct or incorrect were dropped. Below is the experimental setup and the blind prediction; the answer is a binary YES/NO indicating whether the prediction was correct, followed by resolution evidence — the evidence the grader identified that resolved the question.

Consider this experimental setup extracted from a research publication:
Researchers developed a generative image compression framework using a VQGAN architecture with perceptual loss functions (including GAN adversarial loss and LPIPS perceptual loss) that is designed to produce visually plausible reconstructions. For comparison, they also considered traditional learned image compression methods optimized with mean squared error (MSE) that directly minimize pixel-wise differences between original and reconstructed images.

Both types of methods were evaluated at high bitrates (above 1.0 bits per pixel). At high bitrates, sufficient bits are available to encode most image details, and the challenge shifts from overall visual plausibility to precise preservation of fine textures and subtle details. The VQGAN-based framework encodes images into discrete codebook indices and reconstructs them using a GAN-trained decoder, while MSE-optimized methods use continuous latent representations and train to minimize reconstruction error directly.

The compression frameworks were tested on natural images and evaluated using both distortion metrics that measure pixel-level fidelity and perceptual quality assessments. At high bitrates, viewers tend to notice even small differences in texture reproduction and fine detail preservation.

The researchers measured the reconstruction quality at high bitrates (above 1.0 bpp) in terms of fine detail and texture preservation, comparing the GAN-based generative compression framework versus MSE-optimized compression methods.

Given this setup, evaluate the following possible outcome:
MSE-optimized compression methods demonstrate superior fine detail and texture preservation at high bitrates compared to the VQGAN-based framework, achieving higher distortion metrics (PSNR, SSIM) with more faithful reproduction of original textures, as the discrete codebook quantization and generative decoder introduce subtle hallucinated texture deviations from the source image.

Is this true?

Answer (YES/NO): YES